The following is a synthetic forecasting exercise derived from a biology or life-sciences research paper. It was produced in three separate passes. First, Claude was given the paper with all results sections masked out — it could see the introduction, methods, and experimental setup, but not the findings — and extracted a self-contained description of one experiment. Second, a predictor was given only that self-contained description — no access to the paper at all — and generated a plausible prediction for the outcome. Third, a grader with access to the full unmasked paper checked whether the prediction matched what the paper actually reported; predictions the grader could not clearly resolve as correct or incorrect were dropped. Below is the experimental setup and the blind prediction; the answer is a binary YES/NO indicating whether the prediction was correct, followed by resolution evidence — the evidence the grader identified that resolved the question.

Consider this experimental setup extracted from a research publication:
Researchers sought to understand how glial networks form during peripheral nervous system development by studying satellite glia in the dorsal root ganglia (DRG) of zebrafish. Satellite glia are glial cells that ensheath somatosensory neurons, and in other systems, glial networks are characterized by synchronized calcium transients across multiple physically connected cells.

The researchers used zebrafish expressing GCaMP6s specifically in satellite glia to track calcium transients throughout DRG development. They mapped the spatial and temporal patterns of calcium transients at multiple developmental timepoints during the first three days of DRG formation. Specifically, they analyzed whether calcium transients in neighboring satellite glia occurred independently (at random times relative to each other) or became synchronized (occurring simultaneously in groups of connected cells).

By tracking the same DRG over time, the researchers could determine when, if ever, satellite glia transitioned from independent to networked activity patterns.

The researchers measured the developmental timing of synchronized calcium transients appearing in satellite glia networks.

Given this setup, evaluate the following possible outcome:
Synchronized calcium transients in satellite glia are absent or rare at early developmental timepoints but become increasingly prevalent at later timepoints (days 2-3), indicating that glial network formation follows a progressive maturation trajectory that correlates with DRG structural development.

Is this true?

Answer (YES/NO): NO